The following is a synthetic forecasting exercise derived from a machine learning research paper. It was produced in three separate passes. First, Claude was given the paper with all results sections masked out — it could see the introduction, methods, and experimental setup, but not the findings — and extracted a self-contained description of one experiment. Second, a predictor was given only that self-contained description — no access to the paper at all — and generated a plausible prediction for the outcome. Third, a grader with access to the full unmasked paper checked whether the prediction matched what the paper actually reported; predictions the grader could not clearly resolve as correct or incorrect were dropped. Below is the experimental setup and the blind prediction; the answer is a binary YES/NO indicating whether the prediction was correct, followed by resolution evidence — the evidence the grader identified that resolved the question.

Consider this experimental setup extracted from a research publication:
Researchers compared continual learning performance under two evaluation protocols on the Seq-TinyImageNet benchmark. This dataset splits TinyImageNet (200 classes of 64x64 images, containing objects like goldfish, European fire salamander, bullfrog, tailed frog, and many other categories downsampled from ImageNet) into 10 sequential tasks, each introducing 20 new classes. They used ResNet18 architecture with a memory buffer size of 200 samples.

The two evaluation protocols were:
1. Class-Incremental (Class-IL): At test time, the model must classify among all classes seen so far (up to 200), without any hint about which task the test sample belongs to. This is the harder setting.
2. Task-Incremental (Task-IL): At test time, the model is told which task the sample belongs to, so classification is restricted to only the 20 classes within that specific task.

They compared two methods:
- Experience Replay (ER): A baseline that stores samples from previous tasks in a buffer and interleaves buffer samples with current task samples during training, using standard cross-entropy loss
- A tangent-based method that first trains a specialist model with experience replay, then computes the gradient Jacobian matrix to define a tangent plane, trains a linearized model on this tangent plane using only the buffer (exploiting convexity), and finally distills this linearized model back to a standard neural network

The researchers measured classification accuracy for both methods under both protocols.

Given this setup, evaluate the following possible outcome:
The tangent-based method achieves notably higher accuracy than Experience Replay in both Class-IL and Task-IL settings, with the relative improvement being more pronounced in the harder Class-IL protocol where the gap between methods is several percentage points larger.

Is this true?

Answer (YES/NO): NO